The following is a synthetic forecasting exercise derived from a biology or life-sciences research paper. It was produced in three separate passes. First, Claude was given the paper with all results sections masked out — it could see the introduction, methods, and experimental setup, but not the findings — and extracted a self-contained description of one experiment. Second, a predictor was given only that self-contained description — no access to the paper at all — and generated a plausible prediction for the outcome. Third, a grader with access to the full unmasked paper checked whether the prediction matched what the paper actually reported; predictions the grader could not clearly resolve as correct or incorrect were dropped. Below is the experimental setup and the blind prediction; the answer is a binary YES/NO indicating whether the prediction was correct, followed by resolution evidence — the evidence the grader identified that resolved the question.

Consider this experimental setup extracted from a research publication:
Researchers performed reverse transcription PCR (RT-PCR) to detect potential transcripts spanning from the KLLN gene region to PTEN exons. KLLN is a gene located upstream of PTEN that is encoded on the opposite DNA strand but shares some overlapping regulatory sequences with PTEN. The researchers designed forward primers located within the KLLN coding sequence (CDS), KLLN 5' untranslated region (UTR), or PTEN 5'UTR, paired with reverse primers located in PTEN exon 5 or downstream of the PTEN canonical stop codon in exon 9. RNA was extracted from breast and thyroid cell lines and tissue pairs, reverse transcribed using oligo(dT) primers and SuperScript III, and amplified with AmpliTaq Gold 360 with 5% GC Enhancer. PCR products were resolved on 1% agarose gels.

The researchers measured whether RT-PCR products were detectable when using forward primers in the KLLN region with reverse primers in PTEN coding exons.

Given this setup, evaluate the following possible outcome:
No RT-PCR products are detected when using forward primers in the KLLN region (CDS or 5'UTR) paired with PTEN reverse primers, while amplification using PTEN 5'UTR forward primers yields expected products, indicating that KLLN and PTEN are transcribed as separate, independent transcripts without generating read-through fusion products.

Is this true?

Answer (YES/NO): NO